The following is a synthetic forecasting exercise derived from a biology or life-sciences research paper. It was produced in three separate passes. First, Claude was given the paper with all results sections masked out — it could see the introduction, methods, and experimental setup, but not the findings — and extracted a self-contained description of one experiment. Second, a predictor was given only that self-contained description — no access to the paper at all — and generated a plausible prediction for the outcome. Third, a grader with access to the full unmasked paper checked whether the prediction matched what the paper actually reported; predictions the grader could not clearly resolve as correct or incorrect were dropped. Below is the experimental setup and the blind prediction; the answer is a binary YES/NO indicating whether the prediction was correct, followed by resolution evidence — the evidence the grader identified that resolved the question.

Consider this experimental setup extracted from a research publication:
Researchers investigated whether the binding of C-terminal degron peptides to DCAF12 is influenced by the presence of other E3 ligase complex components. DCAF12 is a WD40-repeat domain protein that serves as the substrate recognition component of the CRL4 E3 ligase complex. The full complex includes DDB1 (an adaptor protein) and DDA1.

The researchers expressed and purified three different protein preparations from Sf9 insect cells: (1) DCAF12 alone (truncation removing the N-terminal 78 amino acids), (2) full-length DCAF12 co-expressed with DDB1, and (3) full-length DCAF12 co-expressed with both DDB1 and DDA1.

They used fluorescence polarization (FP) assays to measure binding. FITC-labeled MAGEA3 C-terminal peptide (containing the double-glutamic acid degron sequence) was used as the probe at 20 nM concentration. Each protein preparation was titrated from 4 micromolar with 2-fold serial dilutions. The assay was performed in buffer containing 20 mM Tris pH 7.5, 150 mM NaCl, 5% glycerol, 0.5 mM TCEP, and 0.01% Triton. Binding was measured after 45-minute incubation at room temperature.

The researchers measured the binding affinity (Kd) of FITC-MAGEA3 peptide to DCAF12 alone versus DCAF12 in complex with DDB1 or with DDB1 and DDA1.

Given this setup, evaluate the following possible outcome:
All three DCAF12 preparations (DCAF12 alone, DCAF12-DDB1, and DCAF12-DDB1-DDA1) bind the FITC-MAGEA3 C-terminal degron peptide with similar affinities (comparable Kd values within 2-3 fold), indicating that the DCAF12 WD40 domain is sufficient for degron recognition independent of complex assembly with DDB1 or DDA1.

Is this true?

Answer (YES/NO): NO